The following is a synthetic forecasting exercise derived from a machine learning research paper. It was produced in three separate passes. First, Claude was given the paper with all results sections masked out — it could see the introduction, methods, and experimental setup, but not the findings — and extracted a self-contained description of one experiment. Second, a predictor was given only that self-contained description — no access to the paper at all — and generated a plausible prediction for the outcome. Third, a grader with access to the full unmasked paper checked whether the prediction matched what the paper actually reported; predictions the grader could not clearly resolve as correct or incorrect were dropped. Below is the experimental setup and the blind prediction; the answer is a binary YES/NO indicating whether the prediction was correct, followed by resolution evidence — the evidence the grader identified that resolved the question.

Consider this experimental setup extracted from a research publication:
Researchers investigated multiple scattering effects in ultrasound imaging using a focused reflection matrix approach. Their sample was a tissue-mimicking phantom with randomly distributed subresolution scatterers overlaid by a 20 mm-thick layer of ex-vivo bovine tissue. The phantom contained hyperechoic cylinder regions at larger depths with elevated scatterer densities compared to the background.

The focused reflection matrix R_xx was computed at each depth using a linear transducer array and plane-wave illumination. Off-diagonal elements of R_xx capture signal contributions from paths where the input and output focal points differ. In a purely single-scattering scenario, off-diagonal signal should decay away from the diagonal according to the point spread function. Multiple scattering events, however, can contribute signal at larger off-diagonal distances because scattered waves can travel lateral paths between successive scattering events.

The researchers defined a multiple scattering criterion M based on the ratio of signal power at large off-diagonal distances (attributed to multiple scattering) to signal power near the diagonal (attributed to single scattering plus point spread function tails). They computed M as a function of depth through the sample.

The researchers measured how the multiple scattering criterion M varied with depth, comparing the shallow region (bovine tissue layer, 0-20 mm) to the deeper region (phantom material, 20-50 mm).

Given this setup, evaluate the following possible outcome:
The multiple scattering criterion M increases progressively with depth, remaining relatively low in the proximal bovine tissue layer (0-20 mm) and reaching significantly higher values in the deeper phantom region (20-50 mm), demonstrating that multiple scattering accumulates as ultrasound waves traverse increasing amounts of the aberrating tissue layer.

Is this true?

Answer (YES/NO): NO